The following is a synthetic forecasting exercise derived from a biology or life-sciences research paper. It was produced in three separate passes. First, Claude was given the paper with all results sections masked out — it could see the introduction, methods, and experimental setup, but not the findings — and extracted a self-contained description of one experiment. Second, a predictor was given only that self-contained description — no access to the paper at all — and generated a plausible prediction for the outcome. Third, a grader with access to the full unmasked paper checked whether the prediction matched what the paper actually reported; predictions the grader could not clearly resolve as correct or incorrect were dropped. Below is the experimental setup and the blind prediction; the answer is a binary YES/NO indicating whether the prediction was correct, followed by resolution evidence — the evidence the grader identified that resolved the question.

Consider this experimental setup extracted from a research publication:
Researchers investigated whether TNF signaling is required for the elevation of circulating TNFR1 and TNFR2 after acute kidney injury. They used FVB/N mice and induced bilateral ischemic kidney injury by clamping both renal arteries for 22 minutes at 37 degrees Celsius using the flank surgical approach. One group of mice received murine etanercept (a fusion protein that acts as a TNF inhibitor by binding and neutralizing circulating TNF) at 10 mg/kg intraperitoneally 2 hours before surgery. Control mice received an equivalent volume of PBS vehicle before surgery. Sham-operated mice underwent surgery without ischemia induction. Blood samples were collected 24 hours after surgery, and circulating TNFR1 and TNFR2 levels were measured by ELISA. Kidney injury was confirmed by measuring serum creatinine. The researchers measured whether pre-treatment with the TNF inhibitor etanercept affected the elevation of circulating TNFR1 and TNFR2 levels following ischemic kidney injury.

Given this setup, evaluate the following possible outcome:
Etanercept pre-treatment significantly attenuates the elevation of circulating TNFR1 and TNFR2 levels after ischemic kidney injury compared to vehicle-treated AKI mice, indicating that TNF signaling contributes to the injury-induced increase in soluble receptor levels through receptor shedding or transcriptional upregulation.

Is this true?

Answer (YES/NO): NO